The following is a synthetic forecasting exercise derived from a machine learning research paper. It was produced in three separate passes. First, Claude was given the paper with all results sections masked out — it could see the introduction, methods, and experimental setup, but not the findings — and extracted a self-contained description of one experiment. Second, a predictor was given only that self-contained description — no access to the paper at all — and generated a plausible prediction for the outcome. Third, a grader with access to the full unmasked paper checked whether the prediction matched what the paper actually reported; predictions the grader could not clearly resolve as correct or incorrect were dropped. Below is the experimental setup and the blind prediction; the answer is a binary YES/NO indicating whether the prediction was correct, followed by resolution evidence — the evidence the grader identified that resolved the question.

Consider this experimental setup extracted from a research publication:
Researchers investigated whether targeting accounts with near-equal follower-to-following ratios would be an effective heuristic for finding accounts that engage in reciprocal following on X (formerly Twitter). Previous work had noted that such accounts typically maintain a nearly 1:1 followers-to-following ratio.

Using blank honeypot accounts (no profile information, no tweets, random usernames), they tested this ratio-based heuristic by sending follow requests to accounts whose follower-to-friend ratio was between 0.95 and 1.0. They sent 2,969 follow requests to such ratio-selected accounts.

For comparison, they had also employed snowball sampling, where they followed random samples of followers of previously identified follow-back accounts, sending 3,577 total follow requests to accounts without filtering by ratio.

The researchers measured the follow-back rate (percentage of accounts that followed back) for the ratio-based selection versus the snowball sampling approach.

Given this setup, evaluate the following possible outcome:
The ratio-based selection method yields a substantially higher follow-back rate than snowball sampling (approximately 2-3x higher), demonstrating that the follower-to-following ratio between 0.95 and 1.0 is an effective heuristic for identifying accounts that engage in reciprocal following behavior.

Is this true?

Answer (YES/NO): NO